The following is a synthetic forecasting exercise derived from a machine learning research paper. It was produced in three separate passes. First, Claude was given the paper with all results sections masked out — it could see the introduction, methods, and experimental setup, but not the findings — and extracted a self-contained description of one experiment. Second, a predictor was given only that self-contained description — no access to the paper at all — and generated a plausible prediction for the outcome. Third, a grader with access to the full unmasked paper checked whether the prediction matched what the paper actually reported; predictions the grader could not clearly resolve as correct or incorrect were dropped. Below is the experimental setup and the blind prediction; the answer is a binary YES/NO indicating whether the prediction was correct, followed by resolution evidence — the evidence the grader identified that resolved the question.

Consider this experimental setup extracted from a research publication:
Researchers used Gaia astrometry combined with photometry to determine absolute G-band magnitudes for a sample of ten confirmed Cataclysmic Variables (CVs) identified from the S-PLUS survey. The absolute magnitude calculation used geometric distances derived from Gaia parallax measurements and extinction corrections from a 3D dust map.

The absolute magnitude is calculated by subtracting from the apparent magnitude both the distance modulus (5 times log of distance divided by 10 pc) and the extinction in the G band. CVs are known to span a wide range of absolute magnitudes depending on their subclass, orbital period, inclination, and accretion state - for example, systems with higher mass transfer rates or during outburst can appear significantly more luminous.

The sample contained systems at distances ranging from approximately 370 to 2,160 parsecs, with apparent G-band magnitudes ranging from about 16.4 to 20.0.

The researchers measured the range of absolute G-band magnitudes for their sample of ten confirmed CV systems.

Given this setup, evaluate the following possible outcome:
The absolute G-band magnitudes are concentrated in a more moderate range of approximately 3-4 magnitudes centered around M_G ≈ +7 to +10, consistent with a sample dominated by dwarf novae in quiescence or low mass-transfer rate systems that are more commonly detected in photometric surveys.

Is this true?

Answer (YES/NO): NO